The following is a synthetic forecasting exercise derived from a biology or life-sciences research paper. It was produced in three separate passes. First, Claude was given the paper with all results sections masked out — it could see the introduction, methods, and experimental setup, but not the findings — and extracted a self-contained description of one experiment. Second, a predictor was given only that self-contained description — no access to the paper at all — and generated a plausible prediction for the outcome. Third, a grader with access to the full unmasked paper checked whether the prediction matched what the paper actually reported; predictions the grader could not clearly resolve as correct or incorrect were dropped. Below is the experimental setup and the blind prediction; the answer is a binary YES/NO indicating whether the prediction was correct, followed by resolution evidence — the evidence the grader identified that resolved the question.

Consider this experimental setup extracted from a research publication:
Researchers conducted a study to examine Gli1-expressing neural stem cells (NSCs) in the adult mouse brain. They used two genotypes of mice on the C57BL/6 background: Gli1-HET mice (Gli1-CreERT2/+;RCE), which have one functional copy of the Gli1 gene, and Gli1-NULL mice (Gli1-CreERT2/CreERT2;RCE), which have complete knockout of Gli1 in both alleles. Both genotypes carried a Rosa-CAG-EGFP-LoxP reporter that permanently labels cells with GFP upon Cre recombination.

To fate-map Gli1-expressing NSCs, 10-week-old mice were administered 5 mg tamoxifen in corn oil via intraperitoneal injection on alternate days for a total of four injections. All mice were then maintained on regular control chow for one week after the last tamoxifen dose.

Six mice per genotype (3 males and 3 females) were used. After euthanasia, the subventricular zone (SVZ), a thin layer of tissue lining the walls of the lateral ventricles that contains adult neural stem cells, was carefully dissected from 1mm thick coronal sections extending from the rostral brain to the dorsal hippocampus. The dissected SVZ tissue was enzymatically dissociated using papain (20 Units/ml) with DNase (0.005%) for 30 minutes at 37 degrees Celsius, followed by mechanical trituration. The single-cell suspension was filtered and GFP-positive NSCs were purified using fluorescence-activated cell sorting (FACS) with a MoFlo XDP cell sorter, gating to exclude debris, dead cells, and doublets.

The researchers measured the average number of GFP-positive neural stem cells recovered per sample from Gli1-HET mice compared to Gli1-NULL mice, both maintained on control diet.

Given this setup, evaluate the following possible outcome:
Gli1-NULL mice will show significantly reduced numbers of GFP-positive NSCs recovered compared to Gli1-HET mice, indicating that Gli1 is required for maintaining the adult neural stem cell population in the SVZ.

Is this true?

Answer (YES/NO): NO